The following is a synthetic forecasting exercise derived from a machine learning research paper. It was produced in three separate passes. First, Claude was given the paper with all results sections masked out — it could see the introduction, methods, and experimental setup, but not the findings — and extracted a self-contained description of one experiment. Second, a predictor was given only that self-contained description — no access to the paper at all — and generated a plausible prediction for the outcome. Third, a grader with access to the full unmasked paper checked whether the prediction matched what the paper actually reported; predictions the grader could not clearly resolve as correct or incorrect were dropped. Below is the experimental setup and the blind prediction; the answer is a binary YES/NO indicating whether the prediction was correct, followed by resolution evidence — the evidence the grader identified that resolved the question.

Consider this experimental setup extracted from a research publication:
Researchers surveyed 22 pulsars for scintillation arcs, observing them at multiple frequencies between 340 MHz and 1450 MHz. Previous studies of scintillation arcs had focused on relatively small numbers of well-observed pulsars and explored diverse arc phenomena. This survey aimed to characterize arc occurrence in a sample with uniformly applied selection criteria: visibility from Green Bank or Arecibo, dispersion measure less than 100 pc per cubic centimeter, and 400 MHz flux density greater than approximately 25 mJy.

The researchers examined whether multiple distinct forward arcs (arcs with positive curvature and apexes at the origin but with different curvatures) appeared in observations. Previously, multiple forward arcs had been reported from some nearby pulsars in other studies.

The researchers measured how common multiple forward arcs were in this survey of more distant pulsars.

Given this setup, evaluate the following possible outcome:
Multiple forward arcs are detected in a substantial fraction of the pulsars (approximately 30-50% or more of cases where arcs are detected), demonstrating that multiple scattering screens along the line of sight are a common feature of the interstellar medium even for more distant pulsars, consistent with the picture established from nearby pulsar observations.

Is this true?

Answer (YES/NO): NO